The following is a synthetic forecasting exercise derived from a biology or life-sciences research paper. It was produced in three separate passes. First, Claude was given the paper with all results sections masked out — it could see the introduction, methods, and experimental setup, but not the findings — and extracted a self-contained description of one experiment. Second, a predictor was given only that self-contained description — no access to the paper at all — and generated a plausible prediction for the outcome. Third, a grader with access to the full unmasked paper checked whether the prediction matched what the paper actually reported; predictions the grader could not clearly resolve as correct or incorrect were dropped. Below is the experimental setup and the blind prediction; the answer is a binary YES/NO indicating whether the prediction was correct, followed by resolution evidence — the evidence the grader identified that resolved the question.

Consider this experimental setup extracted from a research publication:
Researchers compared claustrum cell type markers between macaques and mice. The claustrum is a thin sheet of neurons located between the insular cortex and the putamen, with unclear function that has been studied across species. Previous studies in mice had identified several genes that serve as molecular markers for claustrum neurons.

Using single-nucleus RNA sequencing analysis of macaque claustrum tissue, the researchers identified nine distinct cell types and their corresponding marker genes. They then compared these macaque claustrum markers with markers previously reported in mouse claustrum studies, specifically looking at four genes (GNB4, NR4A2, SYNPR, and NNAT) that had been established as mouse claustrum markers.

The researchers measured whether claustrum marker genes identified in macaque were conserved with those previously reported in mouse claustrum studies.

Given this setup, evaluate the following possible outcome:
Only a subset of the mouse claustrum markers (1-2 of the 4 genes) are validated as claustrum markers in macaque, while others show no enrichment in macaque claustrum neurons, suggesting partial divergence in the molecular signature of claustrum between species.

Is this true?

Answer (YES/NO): NO